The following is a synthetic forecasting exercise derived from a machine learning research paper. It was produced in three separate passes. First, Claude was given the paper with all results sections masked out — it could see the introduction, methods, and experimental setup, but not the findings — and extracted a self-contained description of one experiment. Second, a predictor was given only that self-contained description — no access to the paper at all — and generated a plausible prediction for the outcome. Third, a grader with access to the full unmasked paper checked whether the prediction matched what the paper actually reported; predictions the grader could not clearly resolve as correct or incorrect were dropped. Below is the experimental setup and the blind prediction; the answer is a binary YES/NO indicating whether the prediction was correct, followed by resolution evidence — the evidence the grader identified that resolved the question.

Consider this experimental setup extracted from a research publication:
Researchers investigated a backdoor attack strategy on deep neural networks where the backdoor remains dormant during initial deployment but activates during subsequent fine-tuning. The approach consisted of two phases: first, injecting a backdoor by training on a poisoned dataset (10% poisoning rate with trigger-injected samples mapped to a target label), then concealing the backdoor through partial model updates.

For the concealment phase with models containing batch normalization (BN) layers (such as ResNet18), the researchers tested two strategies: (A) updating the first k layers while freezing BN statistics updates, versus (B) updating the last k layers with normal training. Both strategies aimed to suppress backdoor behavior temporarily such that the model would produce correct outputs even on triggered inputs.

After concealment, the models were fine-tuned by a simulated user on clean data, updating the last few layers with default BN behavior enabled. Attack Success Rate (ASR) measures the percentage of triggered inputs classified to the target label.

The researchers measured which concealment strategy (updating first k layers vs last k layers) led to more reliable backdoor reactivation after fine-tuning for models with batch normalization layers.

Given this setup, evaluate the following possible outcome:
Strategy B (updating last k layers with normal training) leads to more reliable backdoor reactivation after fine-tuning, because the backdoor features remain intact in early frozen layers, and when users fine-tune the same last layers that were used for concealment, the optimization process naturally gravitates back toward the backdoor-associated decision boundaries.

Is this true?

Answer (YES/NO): NO